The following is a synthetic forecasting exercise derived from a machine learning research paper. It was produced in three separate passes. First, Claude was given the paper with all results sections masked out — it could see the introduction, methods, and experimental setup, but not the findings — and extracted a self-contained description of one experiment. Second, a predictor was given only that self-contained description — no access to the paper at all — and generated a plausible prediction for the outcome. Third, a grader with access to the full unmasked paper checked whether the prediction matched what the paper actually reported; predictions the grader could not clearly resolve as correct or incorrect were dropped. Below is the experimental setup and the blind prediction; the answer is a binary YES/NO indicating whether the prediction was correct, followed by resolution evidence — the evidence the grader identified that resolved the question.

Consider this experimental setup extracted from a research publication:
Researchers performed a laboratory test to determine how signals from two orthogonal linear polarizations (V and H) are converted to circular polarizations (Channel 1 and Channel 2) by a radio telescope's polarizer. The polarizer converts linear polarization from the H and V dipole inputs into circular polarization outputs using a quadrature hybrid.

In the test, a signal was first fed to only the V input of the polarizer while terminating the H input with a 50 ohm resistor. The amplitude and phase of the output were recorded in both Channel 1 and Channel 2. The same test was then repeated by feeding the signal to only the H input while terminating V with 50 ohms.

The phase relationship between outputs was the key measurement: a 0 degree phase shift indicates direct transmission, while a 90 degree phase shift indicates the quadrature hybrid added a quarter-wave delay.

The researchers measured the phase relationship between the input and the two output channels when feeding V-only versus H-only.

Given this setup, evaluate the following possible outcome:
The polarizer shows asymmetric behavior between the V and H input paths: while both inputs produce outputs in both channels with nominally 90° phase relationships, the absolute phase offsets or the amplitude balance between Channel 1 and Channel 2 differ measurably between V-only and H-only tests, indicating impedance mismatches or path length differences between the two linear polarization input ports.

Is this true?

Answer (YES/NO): NO